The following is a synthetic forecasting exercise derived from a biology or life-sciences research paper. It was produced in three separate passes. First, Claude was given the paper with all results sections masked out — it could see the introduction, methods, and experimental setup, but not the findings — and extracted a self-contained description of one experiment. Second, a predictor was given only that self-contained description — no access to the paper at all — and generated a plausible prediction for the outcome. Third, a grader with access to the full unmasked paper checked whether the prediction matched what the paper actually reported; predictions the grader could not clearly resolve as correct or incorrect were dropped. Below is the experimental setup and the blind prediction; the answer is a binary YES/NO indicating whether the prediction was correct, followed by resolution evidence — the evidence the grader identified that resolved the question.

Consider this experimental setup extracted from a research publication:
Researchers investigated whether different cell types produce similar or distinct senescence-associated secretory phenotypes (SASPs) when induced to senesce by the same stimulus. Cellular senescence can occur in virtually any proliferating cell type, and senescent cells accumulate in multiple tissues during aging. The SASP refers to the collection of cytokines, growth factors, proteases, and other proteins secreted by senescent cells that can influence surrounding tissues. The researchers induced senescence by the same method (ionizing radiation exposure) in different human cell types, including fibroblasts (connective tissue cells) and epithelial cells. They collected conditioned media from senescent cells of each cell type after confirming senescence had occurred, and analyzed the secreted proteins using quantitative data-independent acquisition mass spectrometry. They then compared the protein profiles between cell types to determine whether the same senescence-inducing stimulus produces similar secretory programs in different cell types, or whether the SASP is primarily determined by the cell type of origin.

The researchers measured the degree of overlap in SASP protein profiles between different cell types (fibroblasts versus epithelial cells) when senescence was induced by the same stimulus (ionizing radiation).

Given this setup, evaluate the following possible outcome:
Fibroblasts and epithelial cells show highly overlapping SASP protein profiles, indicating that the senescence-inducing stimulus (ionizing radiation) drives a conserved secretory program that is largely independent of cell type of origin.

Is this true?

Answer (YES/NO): NO